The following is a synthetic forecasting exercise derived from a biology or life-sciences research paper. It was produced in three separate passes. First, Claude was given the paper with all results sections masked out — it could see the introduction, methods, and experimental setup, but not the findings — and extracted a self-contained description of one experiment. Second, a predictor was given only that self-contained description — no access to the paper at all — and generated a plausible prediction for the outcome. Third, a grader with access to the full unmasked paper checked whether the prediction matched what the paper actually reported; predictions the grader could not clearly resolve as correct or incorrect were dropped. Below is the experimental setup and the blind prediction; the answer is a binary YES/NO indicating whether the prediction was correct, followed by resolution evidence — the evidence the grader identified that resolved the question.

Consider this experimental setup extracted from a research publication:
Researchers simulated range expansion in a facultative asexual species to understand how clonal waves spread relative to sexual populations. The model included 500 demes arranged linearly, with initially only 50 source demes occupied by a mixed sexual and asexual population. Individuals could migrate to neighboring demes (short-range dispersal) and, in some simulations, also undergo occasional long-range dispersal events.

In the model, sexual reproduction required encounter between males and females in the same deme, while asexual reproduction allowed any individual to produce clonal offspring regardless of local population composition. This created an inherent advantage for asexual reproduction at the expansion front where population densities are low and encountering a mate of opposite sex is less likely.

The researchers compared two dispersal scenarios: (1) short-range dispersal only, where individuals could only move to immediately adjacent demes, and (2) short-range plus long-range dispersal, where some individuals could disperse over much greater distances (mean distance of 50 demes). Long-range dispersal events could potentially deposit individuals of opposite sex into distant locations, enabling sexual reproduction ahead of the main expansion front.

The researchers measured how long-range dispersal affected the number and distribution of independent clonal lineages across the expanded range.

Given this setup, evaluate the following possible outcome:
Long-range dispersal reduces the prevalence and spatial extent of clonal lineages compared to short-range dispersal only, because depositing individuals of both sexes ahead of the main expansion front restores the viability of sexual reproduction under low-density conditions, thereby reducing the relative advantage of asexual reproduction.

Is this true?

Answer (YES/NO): NO